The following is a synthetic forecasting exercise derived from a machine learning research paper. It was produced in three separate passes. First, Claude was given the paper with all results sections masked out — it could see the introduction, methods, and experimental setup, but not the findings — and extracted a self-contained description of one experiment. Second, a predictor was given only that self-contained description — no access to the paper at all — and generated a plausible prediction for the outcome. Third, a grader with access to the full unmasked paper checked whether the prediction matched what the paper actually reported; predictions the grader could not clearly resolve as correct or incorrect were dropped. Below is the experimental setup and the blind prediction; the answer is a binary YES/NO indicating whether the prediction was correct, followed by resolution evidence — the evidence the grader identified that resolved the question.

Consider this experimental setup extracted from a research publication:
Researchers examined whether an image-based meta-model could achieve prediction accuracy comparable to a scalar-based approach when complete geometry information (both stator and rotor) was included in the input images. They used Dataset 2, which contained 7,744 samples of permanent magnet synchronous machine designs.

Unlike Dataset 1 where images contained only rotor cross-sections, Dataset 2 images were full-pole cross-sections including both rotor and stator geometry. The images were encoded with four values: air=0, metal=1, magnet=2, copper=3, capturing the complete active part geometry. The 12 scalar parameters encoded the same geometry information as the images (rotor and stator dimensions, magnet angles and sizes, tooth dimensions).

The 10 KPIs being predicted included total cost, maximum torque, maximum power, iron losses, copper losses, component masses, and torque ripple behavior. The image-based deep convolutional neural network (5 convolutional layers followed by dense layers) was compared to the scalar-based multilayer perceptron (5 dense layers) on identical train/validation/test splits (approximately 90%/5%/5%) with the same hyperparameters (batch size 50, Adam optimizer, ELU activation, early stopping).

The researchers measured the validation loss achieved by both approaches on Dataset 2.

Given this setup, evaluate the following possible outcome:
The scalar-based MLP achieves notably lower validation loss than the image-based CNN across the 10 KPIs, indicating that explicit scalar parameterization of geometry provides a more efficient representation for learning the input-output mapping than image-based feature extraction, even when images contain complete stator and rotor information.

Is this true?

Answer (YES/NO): NO